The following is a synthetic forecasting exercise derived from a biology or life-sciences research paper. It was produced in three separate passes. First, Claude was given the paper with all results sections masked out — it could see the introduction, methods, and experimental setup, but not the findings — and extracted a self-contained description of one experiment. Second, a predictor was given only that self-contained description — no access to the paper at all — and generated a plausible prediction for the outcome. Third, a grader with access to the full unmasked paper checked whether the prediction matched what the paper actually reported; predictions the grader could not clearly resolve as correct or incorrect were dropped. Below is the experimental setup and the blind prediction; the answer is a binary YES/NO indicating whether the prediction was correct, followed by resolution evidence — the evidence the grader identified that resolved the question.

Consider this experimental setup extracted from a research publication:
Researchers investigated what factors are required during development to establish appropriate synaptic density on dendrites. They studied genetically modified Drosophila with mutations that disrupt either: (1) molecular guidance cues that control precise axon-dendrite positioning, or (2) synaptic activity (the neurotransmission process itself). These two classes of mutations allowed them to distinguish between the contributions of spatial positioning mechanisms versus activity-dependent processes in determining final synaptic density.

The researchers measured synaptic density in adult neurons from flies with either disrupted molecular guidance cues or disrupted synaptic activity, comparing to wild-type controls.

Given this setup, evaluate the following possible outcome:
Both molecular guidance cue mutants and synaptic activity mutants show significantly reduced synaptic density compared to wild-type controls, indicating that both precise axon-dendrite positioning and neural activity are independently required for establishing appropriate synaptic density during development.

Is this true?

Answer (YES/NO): YES